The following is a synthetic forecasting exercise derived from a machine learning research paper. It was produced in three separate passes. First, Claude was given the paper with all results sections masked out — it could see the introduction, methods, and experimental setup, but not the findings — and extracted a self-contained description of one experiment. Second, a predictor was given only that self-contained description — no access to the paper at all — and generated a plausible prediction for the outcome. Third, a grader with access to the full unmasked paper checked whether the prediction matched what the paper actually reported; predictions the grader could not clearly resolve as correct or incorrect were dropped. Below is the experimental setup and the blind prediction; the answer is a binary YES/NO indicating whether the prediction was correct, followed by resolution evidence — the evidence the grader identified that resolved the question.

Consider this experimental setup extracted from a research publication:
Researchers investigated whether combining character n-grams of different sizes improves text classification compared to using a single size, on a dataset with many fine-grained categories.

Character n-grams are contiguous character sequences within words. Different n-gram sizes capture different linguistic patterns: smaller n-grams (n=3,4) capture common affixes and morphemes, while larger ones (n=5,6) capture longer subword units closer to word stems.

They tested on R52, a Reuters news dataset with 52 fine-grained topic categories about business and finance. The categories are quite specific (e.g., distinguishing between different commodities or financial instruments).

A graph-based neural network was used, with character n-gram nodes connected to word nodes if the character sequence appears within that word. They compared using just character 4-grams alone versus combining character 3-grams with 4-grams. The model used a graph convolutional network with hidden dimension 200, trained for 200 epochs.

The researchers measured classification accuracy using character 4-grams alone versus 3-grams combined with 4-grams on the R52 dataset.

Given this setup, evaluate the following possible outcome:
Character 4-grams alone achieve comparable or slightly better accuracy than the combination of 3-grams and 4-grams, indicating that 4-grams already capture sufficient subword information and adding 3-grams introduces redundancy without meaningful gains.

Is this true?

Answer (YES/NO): NO